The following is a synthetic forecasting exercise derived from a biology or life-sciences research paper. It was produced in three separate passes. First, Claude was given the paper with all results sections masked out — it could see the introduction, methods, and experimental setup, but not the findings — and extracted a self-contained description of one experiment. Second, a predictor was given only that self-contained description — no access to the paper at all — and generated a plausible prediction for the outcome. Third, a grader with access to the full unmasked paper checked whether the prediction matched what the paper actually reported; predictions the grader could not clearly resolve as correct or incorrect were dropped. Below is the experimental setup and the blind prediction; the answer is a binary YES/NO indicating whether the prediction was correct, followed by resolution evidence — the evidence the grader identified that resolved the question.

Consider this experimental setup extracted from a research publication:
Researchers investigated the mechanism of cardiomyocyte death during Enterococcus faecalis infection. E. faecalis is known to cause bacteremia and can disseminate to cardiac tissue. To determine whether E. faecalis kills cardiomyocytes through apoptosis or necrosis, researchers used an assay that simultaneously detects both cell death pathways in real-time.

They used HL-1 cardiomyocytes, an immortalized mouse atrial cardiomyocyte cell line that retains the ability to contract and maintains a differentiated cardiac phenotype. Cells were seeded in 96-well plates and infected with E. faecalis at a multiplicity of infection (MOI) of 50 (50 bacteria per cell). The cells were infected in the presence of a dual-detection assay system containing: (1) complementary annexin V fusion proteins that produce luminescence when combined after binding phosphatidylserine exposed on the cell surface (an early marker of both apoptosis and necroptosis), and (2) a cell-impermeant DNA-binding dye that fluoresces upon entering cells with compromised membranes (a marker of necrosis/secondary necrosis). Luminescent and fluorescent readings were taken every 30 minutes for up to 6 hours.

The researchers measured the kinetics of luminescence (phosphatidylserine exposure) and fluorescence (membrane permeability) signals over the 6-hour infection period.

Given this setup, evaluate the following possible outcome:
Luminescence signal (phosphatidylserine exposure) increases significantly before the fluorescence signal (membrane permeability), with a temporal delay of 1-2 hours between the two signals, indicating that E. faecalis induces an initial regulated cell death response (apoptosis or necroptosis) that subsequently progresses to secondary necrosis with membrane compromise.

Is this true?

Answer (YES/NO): NO